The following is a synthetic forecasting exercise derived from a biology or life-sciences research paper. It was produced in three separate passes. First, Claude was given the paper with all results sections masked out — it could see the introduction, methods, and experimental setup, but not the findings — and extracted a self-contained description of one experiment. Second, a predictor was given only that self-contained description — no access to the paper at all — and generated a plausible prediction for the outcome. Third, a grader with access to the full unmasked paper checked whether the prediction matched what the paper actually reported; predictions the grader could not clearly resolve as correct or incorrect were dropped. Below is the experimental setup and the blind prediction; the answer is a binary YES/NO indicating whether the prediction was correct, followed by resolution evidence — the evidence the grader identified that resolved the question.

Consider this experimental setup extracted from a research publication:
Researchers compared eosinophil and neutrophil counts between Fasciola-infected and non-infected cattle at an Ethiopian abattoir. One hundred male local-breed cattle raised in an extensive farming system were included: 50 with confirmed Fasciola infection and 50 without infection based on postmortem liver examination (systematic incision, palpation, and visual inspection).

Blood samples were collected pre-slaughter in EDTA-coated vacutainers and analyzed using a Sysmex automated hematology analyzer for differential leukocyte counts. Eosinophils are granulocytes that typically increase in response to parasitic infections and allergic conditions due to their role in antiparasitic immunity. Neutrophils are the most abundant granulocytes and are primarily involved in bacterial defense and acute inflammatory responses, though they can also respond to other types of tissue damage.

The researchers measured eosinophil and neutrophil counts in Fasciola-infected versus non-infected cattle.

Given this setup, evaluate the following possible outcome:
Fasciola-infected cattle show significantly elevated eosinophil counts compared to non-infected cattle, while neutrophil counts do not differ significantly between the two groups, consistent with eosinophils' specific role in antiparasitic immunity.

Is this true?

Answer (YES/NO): NO